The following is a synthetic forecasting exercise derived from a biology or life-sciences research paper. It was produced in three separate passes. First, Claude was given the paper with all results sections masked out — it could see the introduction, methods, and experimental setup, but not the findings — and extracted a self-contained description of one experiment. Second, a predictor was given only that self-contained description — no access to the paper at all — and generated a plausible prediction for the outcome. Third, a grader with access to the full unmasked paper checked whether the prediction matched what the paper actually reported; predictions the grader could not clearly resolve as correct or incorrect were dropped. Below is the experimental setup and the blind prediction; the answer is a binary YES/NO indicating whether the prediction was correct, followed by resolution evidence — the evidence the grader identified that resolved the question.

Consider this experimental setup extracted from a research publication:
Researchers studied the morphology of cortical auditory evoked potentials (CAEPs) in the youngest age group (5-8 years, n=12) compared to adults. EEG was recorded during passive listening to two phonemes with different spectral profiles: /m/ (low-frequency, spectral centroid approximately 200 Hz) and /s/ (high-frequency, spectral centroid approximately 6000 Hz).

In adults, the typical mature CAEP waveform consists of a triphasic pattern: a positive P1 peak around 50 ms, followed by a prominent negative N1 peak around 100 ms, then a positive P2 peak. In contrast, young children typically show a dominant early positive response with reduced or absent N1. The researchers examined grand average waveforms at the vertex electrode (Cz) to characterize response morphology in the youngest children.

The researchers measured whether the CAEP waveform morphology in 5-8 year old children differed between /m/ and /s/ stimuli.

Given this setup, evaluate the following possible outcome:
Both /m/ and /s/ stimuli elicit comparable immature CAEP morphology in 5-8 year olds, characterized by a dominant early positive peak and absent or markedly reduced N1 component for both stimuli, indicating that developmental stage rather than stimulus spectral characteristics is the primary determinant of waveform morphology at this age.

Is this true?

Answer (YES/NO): NO